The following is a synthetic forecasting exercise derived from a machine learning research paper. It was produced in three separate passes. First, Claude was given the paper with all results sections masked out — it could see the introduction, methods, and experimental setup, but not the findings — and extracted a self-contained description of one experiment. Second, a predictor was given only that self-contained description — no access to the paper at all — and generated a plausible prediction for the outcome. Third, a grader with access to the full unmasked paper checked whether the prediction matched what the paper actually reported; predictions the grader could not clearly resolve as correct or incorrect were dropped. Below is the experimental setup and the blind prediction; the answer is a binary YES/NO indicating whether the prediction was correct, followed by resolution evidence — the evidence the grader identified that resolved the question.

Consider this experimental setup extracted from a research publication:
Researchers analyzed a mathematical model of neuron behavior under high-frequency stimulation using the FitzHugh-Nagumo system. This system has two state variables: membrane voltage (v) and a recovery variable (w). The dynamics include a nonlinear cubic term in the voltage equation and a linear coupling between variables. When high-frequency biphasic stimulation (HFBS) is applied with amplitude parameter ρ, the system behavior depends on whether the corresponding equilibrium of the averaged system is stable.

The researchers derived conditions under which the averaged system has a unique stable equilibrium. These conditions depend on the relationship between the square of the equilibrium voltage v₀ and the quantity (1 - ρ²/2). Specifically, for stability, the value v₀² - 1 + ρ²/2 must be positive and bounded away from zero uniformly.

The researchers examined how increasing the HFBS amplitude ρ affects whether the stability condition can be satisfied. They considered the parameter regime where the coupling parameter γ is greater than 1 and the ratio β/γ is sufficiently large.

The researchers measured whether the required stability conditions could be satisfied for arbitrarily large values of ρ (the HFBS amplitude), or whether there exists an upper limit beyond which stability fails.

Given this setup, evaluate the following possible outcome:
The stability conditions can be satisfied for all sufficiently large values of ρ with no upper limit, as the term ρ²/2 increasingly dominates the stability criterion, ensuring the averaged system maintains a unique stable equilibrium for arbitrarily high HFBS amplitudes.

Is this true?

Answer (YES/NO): NO